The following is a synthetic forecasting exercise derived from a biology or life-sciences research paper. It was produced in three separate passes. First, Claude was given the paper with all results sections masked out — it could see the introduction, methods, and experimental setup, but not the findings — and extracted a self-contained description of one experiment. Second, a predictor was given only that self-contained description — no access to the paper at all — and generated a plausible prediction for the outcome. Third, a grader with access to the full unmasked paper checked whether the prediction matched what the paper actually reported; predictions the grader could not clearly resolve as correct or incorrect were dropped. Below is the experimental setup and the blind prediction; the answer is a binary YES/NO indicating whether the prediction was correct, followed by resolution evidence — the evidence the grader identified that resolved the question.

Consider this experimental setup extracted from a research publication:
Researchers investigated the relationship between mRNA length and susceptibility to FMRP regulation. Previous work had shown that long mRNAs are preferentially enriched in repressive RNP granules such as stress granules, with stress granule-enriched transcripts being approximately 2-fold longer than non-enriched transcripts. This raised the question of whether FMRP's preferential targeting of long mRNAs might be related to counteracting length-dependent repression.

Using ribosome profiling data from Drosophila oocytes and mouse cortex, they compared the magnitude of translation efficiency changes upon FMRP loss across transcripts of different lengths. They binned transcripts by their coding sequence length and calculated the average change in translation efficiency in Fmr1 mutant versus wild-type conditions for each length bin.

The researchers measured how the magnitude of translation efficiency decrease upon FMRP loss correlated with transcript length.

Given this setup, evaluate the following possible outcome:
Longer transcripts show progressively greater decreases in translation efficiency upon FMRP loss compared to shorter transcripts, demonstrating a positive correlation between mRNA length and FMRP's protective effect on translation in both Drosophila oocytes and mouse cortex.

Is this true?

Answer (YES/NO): NO